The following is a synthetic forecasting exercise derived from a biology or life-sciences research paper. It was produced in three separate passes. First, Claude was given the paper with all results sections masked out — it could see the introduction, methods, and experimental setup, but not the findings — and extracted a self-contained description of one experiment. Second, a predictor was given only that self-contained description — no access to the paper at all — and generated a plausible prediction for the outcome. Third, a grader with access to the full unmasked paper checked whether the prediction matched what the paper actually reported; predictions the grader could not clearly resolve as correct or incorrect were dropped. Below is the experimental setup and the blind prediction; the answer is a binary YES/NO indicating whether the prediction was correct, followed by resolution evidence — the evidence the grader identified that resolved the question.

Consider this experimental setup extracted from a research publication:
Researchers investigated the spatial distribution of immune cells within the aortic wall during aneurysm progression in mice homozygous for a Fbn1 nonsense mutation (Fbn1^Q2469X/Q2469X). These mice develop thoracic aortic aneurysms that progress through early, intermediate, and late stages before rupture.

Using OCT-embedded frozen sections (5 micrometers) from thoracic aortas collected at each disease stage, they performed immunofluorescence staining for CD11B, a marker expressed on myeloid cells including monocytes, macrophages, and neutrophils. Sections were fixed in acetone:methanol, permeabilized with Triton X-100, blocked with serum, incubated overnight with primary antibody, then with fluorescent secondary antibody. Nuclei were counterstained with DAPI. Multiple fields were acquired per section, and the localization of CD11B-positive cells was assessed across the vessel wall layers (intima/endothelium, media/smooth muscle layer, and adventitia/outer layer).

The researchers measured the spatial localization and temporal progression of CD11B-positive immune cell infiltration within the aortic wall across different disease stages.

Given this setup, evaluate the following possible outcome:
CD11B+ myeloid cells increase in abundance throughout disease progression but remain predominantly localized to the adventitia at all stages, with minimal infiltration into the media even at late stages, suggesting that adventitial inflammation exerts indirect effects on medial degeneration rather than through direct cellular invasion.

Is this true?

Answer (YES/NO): YES